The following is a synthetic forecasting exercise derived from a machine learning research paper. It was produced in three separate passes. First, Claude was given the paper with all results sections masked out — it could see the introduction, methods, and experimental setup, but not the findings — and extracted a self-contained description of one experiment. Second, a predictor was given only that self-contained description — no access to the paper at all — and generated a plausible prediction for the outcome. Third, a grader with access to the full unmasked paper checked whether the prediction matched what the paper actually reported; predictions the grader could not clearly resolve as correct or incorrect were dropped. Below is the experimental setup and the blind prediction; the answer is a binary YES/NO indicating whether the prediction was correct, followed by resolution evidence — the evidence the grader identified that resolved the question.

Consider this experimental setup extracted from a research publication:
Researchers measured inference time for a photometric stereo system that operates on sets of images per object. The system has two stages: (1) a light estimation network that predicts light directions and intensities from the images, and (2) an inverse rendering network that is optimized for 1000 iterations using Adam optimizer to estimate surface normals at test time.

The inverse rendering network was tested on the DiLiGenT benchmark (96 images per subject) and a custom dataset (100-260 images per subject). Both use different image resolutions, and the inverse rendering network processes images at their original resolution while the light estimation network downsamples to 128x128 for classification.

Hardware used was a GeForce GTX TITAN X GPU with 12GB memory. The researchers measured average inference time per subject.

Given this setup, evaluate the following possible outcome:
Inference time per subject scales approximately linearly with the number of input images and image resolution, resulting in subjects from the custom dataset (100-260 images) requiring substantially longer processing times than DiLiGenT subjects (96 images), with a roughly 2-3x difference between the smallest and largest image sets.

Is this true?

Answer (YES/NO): NO